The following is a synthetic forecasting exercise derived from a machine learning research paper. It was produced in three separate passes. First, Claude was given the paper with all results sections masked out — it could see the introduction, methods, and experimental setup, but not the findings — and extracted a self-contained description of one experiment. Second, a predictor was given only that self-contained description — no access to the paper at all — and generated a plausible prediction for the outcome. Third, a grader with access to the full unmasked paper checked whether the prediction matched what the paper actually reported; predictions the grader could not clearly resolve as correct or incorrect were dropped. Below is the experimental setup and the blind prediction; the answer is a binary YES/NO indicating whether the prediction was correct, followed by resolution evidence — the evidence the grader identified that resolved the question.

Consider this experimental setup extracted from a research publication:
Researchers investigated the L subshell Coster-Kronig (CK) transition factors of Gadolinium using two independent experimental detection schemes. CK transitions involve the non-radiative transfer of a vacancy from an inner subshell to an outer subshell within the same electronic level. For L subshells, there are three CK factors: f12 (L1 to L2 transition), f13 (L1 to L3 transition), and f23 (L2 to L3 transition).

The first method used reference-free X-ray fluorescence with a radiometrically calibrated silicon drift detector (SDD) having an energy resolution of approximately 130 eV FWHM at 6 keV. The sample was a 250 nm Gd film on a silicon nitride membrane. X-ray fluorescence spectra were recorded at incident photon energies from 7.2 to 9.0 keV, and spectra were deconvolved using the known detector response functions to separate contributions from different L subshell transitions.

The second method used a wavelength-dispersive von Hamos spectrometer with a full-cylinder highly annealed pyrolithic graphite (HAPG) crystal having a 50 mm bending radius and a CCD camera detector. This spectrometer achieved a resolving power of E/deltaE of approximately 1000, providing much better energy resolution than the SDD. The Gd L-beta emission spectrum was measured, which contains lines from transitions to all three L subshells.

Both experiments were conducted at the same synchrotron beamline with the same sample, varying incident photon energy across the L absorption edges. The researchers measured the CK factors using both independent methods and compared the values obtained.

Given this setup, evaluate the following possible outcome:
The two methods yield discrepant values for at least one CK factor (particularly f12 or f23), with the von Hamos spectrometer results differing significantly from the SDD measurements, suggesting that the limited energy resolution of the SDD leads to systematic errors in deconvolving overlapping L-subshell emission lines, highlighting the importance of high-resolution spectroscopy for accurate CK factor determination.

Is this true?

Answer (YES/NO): NO